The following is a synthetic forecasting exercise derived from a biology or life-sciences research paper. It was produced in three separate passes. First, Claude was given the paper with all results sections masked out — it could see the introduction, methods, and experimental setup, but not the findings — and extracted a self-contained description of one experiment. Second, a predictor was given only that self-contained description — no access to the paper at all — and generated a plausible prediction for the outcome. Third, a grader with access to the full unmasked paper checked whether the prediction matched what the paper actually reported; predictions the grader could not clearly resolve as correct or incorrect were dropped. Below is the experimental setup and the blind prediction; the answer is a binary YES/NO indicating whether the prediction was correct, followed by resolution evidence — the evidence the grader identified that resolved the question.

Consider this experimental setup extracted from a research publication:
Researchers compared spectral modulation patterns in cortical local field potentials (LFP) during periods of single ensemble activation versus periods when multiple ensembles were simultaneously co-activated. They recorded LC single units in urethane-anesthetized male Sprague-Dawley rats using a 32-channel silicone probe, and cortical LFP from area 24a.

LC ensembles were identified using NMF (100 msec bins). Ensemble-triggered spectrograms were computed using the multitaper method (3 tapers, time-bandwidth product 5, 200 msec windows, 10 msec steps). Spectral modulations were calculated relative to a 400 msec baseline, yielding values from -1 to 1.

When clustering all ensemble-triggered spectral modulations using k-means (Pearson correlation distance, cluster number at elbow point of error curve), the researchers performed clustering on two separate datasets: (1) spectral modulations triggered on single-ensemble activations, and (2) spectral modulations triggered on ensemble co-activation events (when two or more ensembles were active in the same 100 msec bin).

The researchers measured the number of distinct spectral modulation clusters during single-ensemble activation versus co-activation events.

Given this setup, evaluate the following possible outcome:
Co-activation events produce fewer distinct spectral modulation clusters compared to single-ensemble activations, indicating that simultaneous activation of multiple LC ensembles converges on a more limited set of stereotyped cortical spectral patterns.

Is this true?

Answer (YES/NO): YES